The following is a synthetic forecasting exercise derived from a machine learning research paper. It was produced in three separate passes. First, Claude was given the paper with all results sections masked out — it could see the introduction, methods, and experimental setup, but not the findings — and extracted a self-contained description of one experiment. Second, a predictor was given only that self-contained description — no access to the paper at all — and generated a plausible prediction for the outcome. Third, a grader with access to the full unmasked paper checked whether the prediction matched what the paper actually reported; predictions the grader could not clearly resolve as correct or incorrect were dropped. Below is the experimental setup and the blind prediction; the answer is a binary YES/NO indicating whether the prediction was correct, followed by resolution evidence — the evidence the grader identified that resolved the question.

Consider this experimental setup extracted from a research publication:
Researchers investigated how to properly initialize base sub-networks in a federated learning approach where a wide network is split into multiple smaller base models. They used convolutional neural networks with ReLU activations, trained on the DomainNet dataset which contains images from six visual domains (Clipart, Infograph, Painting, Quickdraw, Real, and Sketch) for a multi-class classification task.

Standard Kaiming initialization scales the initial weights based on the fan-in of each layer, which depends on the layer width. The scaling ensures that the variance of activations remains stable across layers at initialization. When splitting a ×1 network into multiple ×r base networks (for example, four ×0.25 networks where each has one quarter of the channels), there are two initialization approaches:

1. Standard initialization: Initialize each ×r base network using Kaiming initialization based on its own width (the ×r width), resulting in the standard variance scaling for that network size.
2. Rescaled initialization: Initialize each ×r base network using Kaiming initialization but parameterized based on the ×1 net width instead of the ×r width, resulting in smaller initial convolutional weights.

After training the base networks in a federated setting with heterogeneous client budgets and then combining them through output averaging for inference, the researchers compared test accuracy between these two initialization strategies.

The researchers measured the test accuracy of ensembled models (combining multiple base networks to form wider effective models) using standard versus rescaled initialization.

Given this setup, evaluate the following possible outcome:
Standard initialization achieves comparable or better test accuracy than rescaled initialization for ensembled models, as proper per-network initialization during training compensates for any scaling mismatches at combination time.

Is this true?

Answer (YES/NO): NO